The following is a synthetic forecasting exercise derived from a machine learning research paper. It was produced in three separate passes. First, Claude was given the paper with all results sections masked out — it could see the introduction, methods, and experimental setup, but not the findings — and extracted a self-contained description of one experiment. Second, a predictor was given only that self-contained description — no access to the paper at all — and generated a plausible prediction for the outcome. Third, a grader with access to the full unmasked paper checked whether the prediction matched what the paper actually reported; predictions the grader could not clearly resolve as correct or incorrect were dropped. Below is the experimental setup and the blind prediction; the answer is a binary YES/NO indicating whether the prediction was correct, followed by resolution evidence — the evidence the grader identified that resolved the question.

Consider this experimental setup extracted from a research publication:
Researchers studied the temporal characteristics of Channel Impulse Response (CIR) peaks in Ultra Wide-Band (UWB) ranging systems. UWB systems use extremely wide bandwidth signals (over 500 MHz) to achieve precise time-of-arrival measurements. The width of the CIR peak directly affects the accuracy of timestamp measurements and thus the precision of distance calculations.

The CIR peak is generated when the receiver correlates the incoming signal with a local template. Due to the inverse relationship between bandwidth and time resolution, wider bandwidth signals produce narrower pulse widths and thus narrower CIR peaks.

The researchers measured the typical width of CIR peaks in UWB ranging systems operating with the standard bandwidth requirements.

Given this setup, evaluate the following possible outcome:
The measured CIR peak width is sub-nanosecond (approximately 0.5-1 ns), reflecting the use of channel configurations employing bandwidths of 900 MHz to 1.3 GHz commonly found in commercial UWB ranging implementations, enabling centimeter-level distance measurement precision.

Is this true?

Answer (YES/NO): NO